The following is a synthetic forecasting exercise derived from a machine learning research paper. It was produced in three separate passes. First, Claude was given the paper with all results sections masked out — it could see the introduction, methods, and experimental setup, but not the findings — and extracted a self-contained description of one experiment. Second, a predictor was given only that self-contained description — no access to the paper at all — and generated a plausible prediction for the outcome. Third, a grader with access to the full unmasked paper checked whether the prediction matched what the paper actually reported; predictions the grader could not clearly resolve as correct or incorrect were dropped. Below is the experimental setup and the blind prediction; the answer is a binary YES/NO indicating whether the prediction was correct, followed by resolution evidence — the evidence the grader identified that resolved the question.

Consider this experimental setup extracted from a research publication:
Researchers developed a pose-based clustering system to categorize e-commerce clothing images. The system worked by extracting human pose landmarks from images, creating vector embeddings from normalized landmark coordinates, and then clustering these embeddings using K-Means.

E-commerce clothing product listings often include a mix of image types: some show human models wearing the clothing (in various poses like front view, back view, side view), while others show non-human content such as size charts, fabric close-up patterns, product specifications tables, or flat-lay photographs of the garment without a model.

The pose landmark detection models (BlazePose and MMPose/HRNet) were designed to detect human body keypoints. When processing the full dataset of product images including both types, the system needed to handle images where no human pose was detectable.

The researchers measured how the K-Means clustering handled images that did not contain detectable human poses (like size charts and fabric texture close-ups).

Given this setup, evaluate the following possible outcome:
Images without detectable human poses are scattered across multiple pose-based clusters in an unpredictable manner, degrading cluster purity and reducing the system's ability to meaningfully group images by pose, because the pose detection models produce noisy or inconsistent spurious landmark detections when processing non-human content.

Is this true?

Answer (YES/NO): NO